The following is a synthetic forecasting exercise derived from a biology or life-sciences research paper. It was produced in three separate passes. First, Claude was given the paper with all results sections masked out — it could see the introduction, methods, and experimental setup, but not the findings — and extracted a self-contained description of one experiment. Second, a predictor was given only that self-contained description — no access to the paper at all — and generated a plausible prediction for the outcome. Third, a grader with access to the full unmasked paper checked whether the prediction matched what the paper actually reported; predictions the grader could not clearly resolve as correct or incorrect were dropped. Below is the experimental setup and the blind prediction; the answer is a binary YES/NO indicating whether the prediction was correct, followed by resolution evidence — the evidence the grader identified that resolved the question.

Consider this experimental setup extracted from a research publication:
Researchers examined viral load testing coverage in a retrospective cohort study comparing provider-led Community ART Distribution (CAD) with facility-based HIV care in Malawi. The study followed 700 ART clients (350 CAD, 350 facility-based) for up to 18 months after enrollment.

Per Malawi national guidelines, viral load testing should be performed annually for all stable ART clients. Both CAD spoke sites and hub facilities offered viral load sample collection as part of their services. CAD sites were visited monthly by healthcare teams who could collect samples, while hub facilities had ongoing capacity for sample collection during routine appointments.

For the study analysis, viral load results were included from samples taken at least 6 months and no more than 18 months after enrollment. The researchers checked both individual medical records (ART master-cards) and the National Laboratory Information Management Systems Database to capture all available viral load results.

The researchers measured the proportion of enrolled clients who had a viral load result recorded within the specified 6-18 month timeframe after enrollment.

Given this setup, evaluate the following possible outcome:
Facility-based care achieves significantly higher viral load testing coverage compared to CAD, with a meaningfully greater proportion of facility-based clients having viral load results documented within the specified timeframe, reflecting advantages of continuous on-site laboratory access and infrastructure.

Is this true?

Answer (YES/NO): NO